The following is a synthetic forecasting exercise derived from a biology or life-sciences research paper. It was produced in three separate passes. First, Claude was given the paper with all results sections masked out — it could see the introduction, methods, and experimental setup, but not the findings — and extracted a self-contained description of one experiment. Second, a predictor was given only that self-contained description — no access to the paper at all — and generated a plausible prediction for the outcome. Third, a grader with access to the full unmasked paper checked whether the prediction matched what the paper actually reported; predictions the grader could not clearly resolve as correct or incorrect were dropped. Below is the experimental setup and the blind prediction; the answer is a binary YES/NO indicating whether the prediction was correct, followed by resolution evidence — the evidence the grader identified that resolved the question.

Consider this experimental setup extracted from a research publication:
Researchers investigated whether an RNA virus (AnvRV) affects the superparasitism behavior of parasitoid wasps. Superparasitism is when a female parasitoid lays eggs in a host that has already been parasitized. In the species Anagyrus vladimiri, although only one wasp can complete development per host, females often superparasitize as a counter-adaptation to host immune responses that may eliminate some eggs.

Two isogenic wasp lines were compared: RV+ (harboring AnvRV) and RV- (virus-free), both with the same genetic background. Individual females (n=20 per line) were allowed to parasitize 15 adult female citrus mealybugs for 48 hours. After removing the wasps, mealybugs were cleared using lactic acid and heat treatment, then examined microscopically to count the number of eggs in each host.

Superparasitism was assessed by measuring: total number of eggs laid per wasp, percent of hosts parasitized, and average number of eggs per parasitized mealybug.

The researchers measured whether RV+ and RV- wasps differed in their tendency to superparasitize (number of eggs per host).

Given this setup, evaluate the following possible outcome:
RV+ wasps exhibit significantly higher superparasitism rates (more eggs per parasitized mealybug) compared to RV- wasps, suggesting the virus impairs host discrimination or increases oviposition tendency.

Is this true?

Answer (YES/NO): NO